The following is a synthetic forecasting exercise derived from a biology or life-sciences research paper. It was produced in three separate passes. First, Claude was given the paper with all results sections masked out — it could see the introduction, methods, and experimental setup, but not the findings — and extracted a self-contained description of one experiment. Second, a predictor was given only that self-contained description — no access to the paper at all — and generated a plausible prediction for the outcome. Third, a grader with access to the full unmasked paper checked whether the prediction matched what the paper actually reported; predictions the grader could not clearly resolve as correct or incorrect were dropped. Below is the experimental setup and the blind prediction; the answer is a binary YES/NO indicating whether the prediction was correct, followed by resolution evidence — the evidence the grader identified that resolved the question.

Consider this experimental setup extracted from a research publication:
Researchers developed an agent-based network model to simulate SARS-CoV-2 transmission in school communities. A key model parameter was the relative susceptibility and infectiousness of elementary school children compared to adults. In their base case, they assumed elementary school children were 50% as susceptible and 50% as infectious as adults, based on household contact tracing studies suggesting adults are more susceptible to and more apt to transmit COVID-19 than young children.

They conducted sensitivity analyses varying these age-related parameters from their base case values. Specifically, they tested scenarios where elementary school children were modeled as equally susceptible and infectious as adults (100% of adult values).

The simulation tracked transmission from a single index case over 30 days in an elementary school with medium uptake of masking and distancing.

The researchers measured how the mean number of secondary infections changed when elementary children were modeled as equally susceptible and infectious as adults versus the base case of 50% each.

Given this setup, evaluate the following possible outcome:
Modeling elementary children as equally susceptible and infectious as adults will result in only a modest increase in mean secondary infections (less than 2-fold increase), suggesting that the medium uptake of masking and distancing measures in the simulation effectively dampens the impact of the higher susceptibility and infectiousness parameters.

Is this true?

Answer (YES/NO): NO